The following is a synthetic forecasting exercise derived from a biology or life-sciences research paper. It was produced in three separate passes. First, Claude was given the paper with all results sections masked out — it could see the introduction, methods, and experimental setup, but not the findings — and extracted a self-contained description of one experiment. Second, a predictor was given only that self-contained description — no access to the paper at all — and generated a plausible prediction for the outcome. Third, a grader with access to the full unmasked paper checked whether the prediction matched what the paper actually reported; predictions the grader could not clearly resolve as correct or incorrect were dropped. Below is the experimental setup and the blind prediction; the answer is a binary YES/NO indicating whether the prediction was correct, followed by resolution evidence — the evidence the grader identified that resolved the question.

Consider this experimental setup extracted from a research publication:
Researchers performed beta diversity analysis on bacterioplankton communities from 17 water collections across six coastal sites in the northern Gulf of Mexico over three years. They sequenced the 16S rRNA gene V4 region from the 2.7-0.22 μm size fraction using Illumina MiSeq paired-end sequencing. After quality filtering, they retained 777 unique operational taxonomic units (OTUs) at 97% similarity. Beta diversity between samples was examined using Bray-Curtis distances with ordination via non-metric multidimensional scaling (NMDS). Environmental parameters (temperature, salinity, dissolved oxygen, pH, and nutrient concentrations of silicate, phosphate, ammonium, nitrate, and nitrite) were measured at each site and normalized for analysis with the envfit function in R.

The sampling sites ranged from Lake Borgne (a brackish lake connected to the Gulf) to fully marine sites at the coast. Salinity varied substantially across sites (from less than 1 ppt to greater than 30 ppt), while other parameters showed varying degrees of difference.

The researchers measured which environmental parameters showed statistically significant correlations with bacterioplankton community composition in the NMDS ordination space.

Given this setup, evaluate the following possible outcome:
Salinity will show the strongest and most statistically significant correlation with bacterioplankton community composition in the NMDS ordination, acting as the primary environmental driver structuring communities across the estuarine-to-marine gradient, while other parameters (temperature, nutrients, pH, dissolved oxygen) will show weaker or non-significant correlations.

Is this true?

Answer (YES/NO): YES